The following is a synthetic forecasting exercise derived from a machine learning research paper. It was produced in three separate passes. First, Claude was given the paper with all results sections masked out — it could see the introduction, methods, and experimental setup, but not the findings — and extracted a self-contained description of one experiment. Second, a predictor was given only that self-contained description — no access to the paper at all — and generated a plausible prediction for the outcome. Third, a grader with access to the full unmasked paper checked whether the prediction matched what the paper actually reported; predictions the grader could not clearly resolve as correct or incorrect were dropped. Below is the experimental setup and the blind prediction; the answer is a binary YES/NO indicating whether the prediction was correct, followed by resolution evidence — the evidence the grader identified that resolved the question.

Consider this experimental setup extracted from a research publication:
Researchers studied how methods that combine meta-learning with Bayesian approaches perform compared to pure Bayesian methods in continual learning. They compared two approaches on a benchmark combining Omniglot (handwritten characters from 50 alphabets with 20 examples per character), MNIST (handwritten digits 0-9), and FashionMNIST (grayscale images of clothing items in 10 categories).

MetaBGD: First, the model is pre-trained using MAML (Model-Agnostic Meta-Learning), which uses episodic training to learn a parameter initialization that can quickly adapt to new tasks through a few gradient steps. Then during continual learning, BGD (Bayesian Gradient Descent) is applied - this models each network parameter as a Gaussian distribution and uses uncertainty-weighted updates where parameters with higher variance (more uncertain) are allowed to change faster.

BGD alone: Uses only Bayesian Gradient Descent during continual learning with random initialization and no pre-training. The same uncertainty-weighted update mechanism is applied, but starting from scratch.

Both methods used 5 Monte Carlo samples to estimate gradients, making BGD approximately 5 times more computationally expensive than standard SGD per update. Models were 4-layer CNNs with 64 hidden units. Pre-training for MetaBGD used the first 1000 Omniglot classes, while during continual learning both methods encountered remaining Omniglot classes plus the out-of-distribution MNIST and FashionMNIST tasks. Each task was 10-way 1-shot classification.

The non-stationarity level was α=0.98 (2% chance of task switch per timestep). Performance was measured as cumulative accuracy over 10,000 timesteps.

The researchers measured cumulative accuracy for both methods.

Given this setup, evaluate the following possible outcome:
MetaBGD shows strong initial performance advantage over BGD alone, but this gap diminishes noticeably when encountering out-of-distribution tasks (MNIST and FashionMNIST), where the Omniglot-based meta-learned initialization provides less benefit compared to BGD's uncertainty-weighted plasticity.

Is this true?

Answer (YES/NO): NO